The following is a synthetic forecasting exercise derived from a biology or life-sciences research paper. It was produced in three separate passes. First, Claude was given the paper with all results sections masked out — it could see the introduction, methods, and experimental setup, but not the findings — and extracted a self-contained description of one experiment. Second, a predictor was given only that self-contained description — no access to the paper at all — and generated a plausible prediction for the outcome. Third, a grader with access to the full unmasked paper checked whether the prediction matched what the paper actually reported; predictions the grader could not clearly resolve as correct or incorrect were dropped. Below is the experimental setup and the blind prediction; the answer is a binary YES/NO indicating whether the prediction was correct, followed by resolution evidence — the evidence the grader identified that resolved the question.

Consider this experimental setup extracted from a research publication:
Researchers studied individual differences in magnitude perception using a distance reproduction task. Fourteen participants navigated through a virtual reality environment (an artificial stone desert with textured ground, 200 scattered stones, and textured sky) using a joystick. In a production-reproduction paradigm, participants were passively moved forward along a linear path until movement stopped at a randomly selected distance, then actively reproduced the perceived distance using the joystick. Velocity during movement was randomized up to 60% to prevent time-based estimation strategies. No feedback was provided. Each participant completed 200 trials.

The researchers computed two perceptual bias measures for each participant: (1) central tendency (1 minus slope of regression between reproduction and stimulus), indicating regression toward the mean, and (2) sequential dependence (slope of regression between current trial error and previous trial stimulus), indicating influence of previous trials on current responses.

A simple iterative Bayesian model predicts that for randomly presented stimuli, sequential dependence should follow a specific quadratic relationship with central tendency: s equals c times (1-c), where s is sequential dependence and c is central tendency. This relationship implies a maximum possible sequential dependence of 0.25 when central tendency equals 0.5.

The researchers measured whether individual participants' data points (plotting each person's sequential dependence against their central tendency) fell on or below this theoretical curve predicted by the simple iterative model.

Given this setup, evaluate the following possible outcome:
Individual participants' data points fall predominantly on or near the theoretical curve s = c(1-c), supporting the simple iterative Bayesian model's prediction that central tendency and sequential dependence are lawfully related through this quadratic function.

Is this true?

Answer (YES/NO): NO